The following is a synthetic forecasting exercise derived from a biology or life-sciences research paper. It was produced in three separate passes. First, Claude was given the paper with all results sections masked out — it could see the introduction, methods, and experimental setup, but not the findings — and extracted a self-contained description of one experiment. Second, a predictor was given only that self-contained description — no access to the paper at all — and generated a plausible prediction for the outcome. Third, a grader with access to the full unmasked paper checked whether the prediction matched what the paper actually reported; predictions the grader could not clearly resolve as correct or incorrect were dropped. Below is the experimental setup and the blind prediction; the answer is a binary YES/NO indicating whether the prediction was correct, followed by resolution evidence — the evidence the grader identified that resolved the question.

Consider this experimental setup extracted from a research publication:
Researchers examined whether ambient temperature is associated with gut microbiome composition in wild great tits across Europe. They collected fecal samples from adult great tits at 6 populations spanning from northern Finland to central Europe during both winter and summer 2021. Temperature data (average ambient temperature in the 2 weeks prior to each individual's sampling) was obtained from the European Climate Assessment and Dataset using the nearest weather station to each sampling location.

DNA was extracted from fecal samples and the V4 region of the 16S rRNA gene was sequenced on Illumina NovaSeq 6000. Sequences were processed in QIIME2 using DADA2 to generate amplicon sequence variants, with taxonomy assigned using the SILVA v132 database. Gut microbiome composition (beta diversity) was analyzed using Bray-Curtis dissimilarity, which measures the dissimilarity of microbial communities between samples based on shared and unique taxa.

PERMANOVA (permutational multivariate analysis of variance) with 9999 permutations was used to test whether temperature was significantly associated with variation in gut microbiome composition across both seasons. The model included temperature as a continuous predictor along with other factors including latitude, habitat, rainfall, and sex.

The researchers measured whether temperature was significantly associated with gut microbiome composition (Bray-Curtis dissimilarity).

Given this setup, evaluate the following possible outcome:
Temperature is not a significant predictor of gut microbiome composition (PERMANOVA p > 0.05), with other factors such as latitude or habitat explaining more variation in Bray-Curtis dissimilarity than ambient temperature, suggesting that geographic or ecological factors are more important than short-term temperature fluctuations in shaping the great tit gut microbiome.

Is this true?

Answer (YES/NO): NO